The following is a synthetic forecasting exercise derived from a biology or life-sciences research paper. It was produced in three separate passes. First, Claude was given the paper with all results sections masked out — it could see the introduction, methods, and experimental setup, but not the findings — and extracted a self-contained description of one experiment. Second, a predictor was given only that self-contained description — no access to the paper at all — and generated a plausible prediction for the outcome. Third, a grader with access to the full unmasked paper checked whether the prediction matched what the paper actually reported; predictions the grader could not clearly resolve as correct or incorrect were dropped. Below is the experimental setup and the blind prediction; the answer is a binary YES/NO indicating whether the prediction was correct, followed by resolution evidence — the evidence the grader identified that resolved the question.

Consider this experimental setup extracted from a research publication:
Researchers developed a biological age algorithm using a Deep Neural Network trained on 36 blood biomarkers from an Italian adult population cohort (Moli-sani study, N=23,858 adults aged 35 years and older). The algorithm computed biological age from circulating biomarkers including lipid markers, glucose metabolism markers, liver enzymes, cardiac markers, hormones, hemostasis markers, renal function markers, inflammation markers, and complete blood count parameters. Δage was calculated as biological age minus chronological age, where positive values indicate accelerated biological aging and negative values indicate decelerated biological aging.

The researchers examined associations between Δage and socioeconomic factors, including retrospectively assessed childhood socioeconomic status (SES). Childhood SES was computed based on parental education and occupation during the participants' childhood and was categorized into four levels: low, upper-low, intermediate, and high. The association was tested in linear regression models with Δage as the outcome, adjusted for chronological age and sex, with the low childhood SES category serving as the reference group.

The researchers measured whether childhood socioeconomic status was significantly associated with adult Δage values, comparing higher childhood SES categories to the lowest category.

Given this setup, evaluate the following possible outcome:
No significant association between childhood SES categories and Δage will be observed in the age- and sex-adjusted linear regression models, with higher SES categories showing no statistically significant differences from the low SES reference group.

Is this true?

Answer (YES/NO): YES